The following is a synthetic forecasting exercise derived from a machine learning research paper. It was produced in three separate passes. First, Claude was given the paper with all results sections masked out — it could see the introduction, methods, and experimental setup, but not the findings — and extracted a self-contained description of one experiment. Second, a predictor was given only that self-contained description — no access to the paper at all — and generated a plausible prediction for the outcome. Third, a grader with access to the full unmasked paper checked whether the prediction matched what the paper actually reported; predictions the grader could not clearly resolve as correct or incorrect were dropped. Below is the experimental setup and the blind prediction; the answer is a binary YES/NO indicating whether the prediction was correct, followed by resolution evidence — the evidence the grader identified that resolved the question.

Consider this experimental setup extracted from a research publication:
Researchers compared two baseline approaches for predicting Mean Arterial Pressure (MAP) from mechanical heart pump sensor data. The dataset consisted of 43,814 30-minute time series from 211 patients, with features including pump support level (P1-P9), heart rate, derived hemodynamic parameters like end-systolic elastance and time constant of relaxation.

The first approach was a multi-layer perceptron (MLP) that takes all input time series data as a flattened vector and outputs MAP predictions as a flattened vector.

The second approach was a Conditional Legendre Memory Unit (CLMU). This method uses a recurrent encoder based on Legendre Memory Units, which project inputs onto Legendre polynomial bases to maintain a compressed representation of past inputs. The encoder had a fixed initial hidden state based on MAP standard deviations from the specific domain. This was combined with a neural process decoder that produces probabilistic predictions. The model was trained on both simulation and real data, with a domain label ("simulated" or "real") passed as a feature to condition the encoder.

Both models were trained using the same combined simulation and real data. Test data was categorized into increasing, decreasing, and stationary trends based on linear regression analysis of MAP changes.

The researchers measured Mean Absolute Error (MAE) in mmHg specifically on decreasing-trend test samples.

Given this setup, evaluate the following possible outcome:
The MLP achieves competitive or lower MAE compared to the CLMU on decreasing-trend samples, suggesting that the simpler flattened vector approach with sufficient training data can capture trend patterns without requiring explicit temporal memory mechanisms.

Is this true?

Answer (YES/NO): NO